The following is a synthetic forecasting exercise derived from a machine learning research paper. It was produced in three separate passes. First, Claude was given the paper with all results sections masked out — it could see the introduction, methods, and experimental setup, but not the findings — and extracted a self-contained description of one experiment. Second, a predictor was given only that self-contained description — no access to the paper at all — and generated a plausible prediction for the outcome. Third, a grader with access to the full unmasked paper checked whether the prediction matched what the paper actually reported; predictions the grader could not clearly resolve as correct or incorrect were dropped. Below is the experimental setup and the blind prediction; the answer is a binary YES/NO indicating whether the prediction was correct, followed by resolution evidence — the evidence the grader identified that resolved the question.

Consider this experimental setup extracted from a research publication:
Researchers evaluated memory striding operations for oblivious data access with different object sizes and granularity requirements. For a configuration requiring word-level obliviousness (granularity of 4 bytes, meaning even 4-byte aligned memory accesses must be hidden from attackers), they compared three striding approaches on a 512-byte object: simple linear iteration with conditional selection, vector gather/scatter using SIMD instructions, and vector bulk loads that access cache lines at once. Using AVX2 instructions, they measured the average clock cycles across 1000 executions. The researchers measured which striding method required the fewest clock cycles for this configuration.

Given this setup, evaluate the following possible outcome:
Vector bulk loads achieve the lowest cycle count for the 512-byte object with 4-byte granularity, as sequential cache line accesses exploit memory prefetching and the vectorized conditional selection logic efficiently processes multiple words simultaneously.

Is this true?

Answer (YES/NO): YES